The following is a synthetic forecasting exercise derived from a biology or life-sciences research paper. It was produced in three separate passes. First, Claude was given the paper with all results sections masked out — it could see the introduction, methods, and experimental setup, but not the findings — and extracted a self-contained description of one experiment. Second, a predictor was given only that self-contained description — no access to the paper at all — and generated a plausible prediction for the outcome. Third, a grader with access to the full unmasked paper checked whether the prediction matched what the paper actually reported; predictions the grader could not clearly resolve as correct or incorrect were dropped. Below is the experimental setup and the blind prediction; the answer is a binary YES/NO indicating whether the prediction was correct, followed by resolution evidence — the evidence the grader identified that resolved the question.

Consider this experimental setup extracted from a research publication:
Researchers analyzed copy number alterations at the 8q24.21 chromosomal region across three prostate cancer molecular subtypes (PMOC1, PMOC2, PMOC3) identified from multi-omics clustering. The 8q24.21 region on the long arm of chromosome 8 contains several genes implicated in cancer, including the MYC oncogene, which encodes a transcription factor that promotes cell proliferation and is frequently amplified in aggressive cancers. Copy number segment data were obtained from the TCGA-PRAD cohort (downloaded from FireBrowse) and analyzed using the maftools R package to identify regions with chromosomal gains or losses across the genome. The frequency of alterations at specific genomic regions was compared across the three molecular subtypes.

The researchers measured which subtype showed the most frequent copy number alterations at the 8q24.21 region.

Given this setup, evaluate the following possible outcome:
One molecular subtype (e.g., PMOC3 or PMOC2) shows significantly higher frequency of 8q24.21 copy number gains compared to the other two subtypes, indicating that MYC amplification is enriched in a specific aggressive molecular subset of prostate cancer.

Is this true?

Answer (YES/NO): YES